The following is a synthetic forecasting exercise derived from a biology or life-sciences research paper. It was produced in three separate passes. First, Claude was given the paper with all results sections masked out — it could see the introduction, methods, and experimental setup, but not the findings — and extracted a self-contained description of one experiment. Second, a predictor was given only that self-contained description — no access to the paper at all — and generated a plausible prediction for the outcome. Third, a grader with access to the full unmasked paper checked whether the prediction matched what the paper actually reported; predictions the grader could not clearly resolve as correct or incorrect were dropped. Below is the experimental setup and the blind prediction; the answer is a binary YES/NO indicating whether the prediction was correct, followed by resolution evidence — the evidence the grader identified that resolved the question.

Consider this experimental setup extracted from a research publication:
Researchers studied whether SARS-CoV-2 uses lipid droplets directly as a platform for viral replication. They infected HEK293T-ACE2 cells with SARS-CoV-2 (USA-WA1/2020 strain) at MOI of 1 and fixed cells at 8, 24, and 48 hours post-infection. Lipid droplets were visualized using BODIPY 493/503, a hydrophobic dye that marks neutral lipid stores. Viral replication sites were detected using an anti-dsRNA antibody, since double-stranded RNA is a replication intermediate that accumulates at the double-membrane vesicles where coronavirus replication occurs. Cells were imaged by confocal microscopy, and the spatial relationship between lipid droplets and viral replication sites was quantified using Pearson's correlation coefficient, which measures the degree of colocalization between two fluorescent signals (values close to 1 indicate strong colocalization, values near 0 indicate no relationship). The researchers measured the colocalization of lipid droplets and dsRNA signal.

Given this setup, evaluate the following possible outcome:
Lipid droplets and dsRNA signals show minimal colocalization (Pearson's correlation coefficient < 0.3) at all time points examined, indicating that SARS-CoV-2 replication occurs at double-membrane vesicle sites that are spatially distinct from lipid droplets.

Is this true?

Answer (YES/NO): YES